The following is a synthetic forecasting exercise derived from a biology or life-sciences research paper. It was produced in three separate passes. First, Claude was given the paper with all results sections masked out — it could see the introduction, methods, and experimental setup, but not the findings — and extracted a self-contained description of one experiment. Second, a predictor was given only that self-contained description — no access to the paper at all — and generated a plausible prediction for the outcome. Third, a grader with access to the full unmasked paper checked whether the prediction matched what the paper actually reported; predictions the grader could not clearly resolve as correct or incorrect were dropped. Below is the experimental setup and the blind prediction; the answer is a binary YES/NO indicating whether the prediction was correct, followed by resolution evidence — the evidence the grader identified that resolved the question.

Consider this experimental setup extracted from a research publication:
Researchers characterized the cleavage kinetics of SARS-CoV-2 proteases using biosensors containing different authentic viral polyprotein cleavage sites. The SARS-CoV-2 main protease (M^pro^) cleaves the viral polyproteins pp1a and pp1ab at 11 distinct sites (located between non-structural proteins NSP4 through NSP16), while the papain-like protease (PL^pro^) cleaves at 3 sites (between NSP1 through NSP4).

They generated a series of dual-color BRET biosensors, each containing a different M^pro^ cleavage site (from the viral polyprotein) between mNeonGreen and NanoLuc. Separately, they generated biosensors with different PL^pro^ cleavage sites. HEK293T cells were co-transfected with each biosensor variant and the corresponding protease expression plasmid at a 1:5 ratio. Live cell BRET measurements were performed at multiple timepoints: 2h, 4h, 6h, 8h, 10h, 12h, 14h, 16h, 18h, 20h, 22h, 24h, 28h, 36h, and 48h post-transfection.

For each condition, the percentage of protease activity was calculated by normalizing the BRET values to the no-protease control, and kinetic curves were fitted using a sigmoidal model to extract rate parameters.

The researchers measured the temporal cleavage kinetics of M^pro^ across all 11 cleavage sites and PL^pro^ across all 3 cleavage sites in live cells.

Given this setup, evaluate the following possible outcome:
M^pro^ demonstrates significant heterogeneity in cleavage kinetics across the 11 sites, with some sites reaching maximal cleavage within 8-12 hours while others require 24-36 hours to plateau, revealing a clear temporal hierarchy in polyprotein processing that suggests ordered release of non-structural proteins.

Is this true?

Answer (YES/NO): NO